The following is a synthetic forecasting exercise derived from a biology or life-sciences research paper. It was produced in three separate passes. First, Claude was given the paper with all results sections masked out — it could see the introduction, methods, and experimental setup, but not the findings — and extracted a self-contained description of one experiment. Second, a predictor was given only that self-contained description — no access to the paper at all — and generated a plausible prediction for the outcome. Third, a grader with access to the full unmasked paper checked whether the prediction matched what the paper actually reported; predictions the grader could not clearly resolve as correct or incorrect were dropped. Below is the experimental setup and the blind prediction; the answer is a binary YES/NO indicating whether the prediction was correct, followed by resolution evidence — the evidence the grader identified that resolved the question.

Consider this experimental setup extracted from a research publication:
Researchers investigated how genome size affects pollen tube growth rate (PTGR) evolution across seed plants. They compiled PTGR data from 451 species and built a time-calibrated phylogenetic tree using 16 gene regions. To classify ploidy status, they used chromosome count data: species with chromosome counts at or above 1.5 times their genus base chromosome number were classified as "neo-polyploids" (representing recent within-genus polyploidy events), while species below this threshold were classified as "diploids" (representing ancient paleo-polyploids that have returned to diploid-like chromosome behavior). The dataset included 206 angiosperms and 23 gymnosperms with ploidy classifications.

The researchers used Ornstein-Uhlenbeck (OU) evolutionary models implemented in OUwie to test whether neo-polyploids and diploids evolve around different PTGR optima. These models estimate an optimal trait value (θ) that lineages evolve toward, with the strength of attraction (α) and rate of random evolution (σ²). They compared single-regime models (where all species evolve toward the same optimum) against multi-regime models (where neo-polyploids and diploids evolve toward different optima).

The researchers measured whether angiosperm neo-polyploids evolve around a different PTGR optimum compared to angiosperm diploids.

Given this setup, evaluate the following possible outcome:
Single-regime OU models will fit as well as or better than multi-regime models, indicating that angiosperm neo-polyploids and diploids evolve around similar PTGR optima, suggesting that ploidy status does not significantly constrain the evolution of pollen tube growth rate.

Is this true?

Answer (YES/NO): NO